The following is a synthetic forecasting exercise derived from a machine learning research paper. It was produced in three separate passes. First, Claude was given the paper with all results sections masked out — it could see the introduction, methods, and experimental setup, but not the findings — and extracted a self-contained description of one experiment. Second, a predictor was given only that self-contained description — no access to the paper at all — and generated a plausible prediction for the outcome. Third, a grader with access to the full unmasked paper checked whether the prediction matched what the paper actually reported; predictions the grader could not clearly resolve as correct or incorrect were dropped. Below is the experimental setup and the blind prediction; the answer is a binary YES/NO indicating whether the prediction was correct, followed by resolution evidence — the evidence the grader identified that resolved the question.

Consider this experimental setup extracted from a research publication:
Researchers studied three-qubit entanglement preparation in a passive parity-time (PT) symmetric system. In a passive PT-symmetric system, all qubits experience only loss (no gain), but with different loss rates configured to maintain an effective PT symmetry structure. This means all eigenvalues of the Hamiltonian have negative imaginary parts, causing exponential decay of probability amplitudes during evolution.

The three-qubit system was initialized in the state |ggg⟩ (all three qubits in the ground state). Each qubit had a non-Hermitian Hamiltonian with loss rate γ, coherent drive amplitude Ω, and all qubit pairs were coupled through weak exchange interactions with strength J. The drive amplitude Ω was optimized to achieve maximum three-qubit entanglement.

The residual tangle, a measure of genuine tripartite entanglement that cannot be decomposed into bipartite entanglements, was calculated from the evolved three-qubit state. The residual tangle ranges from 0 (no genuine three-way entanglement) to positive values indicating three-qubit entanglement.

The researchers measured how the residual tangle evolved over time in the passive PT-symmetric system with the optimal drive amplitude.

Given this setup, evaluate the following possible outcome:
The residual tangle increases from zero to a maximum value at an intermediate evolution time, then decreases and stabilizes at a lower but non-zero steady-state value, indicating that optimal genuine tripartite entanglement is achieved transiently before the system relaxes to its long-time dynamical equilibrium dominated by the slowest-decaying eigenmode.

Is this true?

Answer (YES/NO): NO